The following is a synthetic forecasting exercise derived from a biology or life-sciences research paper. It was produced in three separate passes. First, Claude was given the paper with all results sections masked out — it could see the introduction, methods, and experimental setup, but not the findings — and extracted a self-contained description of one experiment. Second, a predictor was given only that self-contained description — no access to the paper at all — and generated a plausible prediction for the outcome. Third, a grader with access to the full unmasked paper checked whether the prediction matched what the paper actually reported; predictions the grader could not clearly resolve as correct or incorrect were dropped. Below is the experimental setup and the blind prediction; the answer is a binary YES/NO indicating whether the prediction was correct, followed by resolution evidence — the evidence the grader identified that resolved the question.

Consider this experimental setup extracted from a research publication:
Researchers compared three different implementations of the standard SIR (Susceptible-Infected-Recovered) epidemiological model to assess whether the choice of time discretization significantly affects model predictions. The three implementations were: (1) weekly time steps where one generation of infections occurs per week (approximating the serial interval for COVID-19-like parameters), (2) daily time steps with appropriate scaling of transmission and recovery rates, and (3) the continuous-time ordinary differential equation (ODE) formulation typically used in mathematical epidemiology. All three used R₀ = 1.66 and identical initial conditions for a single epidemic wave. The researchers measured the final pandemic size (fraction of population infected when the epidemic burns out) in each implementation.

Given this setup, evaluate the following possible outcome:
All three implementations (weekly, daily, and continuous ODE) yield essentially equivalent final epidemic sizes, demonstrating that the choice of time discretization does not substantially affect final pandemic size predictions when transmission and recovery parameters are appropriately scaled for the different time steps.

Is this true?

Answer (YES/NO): YES